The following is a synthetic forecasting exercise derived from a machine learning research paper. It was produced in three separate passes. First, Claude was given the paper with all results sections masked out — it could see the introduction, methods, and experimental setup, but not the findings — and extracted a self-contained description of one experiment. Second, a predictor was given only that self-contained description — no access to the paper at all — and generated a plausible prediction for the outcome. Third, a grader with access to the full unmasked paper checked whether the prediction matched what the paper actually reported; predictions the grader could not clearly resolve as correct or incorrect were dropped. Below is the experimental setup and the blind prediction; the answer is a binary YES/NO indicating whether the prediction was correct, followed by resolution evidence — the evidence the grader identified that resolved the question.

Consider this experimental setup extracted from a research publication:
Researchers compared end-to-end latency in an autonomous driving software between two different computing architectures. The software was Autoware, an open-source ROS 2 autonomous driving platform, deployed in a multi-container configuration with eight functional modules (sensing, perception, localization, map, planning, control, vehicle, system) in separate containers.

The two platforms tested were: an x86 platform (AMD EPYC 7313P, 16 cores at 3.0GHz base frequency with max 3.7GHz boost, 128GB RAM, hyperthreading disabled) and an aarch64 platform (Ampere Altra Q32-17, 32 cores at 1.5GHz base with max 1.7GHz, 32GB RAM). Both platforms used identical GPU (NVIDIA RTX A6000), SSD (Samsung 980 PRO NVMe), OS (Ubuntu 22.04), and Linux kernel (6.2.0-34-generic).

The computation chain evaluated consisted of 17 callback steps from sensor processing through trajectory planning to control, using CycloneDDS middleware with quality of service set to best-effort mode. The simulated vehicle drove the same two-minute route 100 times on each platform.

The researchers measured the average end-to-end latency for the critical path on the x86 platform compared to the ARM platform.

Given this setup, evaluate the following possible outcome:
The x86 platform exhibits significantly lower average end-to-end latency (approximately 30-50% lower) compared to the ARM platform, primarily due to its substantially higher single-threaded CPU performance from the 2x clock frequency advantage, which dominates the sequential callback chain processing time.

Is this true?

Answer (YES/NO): NO